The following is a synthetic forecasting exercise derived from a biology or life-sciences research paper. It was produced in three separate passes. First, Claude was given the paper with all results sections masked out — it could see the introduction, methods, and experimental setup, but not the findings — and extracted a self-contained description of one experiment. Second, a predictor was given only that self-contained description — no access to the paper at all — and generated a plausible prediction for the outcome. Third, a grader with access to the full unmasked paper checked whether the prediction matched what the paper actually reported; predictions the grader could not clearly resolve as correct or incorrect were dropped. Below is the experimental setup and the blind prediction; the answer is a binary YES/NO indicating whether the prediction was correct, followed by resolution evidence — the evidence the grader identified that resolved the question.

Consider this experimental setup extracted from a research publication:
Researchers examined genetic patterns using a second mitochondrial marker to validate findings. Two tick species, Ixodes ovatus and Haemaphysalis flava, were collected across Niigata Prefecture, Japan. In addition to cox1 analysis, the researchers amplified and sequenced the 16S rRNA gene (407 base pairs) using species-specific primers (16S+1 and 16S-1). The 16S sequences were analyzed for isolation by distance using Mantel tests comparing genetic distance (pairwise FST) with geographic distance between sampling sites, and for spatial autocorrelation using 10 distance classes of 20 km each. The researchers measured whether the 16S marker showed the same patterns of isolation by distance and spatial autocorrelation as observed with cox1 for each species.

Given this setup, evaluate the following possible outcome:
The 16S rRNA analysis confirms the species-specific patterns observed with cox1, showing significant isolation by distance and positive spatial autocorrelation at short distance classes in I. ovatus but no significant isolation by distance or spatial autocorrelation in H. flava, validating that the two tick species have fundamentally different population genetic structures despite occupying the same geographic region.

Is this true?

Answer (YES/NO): YES